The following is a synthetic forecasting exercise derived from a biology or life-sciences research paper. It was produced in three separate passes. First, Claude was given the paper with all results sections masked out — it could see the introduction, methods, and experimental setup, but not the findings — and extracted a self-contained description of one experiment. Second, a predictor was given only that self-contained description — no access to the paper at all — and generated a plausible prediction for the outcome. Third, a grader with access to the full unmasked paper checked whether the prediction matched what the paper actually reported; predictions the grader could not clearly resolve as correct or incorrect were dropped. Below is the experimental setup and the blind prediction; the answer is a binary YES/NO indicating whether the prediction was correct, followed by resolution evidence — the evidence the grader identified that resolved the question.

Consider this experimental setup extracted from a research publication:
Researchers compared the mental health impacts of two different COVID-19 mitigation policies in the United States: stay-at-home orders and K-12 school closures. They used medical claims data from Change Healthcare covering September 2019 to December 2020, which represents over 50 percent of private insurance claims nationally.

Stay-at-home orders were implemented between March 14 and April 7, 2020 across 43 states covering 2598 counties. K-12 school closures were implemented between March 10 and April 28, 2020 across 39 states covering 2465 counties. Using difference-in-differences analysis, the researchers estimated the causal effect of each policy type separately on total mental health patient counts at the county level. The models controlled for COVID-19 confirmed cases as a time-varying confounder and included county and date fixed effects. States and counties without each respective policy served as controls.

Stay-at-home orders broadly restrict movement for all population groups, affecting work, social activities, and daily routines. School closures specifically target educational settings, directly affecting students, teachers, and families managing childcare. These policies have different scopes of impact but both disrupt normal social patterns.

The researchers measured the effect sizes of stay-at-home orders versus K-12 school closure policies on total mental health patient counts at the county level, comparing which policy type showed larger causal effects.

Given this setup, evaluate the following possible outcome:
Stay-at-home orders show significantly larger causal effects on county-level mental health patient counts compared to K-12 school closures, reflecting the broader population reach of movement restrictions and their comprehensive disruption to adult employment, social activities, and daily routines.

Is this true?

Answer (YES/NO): YES